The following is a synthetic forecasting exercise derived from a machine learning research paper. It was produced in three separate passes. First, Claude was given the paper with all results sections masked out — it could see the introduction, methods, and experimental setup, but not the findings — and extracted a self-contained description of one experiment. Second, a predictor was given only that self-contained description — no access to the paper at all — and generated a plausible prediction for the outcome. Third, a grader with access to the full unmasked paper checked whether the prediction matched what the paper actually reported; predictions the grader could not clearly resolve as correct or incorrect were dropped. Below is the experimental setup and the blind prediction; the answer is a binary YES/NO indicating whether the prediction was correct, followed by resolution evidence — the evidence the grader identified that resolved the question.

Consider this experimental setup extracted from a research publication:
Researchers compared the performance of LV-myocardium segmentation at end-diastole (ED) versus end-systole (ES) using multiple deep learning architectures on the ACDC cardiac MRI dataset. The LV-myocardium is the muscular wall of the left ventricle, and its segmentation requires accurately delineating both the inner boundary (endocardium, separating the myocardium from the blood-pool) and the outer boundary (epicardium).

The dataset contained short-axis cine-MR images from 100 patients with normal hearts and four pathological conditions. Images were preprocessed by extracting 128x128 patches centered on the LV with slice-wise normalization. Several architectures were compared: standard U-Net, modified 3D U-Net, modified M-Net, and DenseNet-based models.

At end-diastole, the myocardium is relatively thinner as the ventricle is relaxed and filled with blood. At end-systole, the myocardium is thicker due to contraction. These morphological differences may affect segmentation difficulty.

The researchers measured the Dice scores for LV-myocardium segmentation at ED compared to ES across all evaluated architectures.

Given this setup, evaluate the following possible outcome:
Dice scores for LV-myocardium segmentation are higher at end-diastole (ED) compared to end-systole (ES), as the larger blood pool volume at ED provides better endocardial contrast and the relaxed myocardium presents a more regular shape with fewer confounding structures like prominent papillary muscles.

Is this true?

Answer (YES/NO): NO